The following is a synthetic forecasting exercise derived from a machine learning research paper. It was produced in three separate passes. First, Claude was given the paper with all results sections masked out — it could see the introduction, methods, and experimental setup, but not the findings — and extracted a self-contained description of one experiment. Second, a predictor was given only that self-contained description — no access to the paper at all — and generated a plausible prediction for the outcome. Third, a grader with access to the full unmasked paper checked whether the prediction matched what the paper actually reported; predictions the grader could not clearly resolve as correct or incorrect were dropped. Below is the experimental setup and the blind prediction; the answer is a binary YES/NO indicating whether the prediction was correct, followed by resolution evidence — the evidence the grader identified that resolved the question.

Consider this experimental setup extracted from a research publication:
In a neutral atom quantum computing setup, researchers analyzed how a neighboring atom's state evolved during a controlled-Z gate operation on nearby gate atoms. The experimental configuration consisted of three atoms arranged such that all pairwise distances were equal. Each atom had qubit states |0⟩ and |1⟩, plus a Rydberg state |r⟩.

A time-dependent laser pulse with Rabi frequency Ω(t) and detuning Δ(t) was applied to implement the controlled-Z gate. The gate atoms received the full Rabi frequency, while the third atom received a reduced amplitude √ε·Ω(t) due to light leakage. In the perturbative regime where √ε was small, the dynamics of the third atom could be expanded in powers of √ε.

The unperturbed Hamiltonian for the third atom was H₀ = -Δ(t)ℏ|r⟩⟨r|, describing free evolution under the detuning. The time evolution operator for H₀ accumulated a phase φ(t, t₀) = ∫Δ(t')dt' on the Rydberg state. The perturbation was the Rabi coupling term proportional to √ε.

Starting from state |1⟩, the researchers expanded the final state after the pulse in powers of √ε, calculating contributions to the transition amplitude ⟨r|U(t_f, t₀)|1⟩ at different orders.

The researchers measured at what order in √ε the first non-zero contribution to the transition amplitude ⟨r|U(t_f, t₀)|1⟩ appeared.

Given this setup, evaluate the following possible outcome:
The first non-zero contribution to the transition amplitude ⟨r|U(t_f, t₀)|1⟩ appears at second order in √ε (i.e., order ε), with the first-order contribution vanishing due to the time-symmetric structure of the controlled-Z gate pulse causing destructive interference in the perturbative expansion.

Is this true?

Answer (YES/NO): NO